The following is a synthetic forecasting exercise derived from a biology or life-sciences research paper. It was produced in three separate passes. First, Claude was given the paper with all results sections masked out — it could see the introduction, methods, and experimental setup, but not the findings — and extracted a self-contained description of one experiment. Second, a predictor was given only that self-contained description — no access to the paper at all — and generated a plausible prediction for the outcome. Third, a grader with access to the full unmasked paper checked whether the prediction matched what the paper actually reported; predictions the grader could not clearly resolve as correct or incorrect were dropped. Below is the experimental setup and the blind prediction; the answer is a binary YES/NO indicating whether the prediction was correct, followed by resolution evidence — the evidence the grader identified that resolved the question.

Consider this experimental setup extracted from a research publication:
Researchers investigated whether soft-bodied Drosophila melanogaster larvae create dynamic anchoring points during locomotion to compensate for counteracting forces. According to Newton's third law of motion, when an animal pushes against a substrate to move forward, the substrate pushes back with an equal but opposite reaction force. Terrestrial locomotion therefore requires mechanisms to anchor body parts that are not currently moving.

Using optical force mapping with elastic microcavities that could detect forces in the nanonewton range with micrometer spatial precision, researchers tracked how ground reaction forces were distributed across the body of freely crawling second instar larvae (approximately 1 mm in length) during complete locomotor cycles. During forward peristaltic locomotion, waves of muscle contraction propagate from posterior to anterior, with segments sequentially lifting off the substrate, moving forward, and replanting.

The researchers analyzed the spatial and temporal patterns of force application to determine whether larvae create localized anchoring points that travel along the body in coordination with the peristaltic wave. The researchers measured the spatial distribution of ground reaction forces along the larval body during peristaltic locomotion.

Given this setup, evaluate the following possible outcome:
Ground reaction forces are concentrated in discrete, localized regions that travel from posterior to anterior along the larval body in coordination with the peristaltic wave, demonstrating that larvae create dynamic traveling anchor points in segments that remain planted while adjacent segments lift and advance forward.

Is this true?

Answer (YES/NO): YES